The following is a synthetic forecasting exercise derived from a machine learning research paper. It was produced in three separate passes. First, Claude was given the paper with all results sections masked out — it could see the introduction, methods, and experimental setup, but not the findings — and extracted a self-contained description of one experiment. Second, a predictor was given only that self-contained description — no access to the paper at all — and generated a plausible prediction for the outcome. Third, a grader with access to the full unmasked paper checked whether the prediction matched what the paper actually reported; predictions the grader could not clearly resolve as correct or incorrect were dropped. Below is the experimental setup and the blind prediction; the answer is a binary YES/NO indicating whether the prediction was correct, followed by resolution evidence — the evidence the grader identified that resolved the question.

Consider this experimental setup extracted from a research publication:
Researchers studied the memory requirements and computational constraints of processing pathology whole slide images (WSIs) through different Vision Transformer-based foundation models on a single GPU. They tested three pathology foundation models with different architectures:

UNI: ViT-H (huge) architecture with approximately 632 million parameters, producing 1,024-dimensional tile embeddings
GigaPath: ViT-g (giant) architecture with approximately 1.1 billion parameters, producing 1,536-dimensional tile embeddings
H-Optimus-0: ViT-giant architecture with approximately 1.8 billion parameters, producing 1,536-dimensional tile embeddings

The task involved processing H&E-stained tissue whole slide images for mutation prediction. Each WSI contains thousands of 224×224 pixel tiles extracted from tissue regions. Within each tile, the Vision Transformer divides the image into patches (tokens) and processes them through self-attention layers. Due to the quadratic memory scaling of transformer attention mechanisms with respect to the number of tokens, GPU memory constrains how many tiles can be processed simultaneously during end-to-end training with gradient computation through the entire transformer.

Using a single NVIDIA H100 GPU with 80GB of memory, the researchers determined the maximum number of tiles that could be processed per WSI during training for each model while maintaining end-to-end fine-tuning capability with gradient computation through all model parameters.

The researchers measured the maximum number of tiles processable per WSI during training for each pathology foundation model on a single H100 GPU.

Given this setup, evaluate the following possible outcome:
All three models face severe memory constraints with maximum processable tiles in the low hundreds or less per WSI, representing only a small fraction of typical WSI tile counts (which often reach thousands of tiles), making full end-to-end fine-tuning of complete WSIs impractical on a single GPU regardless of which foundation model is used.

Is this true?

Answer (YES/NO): YES